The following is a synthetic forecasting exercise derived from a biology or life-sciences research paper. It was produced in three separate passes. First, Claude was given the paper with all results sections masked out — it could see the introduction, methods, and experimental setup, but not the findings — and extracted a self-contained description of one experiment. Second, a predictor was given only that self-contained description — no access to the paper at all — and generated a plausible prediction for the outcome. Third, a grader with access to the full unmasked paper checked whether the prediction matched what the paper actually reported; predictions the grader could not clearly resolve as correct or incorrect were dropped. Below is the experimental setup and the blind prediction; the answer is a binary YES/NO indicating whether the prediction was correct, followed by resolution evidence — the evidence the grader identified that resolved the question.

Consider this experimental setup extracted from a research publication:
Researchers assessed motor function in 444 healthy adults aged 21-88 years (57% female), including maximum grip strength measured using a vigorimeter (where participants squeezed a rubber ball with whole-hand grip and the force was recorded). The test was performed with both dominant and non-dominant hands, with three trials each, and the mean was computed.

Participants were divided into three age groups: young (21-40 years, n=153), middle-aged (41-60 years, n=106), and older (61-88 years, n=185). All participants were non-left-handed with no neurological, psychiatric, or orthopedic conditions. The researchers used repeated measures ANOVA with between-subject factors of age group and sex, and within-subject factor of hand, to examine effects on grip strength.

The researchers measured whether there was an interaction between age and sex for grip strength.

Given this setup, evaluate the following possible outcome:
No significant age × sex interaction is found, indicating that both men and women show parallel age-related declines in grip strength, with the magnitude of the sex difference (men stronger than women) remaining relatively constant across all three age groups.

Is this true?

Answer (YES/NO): YES